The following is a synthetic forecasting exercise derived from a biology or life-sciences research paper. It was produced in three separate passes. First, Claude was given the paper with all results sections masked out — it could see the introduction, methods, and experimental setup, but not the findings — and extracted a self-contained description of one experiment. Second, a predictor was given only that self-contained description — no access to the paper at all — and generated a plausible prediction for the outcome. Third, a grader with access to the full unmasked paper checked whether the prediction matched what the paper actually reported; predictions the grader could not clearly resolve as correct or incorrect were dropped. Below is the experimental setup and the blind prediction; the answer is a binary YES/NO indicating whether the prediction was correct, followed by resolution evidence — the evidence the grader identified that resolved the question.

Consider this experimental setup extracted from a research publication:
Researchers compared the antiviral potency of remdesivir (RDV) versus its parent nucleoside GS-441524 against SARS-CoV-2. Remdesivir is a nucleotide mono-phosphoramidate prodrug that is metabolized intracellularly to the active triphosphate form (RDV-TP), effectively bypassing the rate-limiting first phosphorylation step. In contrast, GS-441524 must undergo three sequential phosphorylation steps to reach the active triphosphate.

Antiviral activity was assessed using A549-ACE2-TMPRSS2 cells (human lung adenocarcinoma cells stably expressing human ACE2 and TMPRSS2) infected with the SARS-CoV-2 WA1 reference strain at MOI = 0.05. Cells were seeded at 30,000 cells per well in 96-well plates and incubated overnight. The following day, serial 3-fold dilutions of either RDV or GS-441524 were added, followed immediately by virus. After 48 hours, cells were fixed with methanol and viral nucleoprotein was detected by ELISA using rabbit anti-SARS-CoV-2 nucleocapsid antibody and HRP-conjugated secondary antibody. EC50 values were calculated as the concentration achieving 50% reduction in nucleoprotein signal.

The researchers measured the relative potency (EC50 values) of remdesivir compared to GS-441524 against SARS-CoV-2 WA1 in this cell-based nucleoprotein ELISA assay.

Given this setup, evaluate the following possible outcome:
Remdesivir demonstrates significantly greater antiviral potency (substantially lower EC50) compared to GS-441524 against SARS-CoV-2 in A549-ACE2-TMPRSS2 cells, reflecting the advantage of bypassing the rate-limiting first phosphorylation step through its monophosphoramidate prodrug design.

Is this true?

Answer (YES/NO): YES